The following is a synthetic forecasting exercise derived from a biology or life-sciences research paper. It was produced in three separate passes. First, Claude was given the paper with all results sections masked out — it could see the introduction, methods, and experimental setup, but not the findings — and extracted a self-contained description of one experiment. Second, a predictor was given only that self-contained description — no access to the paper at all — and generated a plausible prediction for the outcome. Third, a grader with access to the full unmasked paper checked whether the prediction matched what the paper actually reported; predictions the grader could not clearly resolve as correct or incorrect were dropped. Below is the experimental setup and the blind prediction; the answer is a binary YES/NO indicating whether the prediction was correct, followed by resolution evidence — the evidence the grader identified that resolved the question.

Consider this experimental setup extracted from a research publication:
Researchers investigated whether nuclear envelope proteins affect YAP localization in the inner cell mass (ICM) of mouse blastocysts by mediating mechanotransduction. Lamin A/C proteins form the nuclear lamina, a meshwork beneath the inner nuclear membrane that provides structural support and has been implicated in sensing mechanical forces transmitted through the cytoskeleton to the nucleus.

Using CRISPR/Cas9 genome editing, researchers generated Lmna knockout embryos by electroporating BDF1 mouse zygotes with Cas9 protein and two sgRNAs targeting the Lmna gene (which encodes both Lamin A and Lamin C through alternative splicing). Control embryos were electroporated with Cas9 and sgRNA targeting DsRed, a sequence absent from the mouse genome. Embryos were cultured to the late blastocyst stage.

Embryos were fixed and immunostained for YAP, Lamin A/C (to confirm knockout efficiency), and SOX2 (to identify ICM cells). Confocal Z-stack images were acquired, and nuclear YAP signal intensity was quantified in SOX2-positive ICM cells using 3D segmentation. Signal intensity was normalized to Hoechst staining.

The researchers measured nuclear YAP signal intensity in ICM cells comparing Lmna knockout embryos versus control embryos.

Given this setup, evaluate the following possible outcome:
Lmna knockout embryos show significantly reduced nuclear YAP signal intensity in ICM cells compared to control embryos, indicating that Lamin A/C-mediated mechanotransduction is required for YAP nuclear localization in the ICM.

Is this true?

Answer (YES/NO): YES